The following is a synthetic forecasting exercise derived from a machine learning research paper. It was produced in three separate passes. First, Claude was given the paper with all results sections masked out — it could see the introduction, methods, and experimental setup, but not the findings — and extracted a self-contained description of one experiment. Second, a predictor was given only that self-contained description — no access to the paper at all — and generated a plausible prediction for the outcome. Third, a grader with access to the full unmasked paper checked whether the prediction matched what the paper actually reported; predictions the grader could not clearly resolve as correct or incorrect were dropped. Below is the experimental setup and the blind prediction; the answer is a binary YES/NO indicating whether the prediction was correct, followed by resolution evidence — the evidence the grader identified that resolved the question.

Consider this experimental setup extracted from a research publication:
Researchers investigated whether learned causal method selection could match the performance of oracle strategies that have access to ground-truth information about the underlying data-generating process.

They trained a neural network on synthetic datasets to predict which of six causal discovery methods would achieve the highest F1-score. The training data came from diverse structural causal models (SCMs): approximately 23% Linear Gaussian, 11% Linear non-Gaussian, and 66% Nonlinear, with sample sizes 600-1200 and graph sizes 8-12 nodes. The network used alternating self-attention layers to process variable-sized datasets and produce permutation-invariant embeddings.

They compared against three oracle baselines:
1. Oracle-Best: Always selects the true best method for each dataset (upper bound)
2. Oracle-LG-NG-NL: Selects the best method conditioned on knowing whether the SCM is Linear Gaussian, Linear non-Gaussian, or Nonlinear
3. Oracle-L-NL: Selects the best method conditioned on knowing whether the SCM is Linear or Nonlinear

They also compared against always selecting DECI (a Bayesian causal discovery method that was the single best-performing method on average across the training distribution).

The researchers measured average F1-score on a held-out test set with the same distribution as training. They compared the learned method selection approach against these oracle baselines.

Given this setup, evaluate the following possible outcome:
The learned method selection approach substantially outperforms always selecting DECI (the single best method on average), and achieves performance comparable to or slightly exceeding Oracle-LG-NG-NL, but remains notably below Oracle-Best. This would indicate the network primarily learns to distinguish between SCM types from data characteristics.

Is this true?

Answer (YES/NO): YES